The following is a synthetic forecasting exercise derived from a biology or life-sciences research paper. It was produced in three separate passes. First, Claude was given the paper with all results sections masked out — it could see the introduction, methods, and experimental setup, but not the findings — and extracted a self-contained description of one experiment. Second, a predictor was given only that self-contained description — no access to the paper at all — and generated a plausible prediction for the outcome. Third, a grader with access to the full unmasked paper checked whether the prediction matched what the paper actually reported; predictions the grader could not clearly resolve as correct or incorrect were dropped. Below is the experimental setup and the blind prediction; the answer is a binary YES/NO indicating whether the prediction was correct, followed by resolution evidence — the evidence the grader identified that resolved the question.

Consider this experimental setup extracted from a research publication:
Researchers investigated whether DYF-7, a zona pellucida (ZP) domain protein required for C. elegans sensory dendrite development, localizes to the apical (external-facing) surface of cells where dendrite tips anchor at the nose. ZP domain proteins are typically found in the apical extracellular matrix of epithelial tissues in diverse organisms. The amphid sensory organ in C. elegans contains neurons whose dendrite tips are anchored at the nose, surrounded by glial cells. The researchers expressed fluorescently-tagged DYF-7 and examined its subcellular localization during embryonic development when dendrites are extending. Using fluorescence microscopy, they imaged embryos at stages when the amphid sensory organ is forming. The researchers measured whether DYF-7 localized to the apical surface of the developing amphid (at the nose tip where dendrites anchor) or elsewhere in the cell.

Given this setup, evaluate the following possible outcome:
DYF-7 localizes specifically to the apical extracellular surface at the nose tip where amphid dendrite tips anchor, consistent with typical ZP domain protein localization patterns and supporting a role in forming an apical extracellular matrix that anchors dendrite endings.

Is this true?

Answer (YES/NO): YES